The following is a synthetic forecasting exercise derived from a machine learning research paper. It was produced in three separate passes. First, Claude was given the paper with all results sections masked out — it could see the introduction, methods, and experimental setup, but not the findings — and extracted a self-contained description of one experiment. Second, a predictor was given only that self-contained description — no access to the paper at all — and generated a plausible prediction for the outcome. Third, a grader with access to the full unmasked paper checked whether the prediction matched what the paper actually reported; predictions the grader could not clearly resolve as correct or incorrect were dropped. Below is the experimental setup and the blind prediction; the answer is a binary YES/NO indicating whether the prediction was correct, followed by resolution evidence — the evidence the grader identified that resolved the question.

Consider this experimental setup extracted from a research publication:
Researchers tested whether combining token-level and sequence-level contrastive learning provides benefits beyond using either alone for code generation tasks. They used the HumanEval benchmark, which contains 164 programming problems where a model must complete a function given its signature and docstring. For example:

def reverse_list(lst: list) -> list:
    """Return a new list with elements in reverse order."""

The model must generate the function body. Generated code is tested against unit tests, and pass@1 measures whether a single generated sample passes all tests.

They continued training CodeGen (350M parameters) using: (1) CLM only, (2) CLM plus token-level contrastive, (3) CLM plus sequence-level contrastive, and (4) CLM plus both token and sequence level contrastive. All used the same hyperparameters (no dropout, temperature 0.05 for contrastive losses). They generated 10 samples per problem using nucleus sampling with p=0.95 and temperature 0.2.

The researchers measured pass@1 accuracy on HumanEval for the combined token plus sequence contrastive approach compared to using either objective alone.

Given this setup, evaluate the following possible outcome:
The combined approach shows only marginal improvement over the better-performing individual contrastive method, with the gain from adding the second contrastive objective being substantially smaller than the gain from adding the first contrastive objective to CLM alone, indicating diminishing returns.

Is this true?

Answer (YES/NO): NO